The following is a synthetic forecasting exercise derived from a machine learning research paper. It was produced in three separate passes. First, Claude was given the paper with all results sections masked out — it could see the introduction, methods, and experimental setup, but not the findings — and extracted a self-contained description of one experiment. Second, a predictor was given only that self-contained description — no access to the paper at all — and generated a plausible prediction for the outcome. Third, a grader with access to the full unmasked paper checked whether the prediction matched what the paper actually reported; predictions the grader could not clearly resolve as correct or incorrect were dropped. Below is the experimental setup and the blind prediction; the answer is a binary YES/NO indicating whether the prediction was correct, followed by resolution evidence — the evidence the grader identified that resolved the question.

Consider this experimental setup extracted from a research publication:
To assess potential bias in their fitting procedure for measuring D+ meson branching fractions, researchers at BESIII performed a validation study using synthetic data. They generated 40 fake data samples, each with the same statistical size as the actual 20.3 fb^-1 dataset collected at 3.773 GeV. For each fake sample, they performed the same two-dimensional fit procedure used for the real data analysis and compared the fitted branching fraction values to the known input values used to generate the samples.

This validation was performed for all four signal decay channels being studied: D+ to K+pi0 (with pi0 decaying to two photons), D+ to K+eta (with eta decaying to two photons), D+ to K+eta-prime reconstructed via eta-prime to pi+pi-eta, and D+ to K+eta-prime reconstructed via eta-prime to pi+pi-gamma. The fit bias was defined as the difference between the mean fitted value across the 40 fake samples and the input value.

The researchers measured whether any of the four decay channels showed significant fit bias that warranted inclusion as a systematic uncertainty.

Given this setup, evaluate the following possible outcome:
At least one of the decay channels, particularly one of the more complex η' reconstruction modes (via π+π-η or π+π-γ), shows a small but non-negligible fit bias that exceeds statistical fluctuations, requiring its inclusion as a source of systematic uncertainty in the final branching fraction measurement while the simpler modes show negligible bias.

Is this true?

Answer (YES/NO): NO